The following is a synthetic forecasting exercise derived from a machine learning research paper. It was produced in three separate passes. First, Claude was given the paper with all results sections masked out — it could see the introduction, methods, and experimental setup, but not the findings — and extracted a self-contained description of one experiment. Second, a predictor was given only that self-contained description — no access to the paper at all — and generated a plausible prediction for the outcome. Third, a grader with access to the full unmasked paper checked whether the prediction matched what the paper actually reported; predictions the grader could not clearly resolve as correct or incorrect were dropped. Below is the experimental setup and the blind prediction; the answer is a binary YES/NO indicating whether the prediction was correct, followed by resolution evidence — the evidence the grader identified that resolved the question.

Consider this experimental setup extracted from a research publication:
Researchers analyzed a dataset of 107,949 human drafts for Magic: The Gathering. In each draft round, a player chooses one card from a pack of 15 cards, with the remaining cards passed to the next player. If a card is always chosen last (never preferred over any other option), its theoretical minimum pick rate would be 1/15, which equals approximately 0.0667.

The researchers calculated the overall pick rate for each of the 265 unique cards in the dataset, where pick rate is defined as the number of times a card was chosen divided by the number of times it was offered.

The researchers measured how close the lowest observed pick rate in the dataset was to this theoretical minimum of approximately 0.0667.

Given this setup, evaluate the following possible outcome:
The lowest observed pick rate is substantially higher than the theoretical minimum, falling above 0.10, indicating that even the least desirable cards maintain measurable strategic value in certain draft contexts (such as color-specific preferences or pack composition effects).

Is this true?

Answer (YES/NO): NO